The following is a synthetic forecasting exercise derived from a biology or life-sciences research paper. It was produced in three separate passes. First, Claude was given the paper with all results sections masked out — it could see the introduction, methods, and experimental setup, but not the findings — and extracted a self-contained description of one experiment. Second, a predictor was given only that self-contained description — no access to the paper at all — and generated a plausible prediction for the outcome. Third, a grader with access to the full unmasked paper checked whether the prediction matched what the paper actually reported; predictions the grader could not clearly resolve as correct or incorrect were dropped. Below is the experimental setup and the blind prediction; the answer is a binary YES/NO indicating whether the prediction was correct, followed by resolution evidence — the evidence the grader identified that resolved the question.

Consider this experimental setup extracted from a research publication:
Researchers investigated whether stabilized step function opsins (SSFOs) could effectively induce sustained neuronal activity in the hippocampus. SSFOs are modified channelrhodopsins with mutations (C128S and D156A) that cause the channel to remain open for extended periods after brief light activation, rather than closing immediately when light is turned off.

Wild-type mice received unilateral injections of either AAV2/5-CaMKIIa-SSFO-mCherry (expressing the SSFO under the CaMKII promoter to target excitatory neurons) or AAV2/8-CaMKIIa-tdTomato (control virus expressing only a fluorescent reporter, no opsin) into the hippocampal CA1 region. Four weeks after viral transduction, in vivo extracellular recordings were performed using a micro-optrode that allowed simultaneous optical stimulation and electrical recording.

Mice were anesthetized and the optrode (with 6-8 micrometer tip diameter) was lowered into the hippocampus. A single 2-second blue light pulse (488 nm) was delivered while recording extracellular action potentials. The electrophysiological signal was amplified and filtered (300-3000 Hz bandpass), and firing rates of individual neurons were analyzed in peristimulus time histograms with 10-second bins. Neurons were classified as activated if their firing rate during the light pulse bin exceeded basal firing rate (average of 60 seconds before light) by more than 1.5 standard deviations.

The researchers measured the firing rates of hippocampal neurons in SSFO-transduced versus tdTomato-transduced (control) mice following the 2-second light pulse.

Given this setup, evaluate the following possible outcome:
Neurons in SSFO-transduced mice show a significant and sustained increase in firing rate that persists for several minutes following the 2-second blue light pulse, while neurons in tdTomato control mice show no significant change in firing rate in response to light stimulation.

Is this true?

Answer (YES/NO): YES